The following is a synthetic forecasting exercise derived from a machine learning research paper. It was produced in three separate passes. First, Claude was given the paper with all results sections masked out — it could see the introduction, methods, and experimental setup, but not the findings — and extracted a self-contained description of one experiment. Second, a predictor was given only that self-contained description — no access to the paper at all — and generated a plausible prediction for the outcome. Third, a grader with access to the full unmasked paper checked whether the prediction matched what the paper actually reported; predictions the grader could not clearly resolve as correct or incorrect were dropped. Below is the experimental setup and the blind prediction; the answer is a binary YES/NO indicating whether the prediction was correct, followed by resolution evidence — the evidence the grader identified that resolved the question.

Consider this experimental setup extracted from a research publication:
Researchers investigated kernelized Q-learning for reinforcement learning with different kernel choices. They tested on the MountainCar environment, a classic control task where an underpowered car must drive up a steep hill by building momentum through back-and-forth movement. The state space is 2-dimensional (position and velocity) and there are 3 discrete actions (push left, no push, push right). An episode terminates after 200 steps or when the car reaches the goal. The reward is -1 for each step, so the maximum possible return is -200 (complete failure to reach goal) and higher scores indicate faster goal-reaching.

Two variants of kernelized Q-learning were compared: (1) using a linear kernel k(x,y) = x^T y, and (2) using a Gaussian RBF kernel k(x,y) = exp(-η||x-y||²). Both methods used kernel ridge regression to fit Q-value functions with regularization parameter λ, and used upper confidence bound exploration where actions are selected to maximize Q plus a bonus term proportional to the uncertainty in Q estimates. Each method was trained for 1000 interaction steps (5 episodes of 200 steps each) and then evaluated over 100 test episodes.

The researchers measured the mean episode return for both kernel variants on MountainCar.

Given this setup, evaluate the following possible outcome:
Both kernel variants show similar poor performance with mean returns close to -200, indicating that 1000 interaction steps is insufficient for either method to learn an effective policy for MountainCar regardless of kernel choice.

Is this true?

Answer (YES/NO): NO